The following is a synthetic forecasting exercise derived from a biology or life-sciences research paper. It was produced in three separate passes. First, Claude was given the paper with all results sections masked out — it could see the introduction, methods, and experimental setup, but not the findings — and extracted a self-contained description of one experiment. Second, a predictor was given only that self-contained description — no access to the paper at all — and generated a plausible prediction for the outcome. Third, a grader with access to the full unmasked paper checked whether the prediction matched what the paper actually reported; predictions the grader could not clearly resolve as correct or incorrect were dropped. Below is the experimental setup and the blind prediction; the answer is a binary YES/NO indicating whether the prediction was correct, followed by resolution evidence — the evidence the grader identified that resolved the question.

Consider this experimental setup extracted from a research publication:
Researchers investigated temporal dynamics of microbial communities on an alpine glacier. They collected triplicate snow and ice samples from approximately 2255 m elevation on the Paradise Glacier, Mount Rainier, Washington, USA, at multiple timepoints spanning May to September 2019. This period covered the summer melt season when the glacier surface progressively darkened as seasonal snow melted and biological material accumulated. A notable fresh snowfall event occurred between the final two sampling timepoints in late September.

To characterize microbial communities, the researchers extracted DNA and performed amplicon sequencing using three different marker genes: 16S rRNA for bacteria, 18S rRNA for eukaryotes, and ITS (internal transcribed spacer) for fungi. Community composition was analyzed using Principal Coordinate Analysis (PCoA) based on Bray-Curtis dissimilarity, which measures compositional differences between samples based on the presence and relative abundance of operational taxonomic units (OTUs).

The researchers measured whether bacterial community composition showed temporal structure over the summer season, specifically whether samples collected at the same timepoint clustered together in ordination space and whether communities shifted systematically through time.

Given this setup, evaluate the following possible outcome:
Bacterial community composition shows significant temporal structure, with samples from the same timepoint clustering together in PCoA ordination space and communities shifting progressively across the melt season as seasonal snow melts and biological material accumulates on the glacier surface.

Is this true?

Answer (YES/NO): NO